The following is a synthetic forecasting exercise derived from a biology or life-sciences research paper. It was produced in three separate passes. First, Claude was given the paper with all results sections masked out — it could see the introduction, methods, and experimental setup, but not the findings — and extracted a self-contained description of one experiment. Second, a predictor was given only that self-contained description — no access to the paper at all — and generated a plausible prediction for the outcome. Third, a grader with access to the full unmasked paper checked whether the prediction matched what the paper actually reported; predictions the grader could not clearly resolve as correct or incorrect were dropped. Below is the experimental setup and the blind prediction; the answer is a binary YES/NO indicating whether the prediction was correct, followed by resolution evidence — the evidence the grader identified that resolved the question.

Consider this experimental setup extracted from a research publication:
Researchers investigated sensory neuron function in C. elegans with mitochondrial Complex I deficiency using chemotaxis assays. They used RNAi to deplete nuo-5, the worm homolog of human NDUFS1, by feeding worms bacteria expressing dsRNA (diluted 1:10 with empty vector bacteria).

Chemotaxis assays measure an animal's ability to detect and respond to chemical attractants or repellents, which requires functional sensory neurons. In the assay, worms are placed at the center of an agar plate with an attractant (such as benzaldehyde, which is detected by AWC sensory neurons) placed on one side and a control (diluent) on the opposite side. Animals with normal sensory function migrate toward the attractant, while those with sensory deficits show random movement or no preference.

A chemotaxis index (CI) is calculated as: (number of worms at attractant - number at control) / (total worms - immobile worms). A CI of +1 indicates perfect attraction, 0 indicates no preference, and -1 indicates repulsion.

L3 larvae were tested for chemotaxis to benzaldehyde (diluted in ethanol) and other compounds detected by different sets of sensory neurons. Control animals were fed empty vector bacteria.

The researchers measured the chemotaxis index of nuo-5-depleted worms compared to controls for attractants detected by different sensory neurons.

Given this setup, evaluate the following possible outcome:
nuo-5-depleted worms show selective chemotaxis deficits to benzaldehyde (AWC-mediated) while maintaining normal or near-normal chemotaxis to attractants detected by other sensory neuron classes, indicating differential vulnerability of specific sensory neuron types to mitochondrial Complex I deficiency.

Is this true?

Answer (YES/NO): NO